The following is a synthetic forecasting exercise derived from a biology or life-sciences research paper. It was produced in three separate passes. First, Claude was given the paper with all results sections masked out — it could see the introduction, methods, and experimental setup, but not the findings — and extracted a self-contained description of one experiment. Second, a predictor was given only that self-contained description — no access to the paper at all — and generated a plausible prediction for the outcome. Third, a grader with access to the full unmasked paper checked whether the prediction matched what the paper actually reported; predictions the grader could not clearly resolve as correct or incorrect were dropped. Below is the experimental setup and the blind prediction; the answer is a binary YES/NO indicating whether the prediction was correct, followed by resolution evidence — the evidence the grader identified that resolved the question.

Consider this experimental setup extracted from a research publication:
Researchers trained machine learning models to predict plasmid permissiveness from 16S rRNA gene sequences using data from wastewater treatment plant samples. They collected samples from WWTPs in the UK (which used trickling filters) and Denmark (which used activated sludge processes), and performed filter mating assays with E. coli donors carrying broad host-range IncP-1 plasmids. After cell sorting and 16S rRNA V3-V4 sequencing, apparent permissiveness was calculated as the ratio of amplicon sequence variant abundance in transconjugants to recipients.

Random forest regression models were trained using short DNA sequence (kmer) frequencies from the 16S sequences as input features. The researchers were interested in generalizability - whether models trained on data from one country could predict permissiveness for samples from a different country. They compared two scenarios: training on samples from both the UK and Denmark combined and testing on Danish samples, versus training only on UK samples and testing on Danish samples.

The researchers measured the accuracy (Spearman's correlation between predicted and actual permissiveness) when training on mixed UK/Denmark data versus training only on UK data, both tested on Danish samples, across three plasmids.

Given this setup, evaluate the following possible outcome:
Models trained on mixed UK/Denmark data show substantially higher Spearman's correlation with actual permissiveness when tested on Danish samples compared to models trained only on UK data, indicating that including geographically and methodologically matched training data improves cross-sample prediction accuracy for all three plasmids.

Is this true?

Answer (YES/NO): YES